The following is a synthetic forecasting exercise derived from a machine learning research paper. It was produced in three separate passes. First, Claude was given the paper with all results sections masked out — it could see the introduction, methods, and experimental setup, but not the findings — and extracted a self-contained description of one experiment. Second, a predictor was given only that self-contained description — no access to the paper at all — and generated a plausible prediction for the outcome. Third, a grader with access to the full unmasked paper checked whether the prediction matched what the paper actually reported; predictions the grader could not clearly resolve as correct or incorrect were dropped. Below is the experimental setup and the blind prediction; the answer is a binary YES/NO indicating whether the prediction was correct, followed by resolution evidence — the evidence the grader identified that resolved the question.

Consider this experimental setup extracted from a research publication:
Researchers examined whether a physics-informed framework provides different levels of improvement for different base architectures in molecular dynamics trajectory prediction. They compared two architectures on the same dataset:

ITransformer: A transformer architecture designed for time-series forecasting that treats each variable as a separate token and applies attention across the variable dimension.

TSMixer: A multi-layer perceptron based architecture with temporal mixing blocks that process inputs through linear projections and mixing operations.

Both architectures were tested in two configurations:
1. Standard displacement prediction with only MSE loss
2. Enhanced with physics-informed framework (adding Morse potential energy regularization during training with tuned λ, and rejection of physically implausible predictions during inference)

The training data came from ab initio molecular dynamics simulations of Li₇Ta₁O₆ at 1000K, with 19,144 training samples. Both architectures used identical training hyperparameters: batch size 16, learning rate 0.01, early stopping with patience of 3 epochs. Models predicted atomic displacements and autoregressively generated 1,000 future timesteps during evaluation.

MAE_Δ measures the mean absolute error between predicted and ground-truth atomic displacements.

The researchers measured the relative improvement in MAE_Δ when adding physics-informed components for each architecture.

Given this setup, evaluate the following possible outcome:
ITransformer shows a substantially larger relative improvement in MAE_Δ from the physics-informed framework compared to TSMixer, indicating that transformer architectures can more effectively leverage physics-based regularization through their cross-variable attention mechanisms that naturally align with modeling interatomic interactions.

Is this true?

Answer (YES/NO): NO